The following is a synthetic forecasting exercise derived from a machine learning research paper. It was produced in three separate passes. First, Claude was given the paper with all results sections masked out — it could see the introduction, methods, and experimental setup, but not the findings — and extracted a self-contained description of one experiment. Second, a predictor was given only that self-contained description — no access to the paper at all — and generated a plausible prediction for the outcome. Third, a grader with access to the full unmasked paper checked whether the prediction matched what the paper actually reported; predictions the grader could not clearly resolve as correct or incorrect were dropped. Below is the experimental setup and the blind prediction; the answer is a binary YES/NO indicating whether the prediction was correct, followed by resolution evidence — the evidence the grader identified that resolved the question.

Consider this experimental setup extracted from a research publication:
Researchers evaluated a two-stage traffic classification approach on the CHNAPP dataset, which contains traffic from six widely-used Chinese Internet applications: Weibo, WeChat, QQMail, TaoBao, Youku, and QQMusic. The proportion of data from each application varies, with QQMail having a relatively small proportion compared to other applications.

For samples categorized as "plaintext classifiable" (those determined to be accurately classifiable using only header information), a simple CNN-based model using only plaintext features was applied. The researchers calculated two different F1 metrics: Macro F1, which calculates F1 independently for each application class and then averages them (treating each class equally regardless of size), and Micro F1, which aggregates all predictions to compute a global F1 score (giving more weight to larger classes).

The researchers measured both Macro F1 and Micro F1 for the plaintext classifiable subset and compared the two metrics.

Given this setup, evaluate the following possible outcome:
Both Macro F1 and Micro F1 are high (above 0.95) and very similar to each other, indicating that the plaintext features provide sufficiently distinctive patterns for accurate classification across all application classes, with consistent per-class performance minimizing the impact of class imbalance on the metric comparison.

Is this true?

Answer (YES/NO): NO